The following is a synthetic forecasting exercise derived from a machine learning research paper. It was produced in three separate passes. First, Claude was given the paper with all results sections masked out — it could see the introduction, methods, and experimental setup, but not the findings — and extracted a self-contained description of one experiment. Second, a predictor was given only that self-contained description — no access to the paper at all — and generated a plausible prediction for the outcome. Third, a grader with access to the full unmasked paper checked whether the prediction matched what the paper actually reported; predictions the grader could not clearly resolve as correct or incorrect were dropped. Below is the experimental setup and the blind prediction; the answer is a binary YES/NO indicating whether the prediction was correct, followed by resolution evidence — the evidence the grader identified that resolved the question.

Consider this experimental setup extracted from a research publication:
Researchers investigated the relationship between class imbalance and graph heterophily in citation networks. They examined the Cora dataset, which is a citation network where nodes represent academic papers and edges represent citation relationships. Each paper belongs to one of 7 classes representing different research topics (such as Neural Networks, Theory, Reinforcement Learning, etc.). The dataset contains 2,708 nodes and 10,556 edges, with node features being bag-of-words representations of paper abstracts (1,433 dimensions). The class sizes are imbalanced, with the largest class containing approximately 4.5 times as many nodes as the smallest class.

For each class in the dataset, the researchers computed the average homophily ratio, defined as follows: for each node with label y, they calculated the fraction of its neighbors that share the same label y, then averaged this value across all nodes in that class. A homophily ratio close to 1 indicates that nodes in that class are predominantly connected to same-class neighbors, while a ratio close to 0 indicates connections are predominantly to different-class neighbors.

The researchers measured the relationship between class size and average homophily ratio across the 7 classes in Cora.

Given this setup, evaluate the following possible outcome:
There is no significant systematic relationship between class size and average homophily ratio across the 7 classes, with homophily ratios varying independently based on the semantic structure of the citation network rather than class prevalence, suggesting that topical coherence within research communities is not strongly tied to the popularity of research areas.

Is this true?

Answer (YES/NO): NO